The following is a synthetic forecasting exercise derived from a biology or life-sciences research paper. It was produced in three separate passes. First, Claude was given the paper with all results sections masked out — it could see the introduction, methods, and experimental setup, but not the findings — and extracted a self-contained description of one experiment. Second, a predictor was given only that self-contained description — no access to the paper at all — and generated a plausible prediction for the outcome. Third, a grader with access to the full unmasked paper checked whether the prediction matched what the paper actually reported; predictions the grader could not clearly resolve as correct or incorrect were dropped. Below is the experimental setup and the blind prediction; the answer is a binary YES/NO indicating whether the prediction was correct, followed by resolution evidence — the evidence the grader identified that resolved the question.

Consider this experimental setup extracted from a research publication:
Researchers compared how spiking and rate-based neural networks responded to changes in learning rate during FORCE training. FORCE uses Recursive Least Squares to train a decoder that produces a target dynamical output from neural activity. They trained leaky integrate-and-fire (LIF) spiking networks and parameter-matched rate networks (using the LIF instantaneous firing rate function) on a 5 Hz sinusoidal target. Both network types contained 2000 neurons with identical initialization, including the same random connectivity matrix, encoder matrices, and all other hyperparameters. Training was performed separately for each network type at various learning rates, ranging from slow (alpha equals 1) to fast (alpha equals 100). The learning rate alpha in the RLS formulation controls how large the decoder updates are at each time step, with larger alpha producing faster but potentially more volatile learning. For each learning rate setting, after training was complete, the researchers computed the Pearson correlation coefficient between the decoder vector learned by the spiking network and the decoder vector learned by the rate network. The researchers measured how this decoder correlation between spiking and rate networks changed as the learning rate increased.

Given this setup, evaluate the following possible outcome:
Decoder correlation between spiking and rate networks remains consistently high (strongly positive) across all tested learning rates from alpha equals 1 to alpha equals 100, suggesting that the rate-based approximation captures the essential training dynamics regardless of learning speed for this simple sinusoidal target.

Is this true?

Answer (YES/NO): NO